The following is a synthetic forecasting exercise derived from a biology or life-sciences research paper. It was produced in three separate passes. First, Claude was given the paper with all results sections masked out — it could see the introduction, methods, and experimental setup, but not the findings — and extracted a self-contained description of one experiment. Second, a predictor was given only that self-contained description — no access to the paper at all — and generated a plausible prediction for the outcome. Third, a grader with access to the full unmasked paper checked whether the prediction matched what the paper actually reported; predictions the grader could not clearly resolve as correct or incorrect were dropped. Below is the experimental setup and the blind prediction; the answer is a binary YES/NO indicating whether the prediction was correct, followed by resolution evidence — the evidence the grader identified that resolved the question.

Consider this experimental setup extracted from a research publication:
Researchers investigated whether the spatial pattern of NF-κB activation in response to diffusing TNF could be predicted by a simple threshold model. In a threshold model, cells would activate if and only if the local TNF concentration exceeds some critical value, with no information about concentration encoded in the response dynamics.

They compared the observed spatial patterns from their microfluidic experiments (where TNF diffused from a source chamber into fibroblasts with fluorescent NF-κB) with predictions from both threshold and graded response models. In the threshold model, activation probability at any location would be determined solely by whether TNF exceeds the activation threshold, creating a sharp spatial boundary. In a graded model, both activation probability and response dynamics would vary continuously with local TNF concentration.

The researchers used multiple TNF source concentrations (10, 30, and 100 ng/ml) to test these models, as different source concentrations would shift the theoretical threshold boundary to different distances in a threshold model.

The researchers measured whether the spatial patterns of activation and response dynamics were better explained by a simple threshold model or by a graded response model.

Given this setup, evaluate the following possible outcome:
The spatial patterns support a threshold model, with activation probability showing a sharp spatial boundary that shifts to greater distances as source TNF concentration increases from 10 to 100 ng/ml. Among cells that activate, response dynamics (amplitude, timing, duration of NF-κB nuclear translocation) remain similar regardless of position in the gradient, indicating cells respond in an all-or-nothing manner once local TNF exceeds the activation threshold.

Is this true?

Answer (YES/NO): NO